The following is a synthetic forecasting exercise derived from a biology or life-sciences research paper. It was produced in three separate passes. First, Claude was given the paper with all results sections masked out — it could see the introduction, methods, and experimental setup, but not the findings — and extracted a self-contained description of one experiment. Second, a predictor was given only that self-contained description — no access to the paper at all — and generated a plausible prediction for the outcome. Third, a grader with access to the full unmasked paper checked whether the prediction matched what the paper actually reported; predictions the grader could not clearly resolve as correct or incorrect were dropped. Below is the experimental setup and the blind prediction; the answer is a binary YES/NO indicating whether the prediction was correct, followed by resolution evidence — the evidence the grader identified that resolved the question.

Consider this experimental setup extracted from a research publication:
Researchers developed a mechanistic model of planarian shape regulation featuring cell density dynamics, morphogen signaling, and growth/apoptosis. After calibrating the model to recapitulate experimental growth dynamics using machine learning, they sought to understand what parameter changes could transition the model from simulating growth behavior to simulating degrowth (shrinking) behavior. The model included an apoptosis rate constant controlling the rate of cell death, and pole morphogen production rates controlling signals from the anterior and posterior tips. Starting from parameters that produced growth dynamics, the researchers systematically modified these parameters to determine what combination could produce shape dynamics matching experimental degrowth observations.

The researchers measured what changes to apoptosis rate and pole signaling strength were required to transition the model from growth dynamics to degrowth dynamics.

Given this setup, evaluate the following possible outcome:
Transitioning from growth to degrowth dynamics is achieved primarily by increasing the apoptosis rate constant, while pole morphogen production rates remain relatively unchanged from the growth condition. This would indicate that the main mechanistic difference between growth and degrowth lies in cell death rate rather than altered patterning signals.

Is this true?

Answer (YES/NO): NO